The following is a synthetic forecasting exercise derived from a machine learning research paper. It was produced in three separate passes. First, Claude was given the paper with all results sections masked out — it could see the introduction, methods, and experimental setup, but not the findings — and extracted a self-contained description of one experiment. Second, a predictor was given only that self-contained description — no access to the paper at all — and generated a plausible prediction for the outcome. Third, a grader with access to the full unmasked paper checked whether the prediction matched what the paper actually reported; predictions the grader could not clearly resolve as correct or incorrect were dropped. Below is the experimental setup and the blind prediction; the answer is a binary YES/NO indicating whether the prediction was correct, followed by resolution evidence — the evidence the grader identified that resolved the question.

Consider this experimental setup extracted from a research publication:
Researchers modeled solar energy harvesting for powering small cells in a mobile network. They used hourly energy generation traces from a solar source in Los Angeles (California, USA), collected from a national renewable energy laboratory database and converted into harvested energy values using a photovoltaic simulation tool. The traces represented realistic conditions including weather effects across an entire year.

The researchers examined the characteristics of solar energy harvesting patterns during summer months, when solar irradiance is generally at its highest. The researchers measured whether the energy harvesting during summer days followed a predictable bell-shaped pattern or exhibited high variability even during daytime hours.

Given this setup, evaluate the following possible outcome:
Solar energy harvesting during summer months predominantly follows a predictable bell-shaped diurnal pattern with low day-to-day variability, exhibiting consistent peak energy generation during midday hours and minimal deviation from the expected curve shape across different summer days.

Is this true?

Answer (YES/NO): NO